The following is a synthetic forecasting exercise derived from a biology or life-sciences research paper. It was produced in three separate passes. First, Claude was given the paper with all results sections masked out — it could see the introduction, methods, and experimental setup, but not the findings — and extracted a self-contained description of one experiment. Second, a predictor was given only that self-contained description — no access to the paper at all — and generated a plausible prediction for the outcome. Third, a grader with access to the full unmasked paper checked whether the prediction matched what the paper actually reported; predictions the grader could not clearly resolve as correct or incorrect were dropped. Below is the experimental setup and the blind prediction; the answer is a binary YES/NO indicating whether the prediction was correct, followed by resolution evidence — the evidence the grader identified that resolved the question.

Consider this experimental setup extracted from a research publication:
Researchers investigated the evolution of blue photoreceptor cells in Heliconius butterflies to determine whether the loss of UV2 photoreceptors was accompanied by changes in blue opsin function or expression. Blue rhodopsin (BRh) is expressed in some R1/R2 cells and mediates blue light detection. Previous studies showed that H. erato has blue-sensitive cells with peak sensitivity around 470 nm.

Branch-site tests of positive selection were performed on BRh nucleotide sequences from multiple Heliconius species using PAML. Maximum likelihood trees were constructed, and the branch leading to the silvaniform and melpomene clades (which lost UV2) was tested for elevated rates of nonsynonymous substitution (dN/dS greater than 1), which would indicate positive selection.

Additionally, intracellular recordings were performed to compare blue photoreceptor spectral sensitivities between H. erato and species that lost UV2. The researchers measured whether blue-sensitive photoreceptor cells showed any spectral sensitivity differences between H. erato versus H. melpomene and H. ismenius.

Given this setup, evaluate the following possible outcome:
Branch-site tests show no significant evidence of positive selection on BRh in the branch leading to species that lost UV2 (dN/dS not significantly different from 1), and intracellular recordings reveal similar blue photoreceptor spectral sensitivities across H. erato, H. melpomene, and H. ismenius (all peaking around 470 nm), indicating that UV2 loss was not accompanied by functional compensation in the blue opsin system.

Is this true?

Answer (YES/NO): NO